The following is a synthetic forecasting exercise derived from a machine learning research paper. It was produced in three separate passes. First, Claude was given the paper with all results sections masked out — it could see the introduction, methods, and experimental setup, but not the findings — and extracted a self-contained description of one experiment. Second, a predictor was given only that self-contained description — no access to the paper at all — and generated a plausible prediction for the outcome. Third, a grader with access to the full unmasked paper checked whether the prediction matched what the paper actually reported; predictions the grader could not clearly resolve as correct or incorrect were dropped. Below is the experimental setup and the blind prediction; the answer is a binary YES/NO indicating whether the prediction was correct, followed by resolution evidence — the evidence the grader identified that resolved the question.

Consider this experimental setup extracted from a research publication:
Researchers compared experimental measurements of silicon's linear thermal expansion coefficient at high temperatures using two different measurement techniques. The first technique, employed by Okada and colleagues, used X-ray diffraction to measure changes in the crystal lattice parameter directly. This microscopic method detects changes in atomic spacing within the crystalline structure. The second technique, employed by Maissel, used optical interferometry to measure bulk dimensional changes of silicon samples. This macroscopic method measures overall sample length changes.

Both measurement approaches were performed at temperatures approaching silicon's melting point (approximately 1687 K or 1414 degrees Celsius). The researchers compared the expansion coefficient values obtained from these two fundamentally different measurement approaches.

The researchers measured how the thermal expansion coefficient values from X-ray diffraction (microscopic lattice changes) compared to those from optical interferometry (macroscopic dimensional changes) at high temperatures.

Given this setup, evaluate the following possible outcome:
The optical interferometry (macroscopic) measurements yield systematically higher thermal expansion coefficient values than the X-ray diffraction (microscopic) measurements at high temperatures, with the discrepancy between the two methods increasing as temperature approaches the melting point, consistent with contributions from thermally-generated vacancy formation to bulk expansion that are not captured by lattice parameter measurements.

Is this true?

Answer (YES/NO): NO